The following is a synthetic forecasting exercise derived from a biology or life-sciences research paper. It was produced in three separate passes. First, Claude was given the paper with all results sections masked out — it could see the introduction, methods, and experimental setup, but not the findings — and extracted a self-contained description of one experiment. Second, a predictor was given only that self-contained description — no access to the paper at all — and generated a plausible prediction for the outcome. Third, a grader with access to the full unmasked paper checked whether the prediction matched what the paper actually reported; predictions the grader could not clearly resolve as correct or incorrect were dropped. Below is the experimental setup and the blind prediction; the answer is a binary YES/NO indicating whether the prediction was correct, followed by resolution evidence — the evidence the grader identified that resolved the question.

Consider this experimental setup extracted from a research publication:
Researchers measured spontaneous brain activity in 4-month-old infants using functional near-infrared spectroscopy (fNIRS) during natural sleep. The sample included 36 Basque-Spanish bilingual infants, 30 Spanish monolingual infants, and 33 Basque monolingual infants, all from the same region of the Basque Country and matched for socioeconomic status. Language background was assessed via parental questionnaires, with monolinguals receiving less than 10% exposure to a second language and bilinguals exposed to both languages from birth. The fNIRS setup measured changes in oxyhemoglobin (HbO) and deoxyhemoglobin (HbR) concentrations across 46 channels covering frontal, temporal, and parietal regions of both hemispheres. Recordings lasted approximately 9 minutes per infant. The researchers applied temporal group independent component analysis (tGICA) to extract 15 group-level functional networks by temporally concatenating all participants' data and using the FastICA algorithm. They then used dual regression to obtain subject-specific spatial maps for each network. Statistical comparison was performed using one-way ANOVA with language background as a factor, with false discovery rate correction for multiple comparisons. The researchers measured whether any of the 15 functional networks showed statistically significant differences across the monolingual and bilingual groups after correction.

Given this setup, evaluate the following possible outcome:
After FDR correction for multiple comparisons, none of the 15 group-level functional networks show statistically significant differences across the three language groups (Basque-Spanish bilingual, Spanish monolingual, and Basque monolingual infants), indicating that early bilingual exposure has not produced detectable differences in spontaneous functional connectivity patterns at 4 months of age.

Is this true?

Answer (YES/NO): YES